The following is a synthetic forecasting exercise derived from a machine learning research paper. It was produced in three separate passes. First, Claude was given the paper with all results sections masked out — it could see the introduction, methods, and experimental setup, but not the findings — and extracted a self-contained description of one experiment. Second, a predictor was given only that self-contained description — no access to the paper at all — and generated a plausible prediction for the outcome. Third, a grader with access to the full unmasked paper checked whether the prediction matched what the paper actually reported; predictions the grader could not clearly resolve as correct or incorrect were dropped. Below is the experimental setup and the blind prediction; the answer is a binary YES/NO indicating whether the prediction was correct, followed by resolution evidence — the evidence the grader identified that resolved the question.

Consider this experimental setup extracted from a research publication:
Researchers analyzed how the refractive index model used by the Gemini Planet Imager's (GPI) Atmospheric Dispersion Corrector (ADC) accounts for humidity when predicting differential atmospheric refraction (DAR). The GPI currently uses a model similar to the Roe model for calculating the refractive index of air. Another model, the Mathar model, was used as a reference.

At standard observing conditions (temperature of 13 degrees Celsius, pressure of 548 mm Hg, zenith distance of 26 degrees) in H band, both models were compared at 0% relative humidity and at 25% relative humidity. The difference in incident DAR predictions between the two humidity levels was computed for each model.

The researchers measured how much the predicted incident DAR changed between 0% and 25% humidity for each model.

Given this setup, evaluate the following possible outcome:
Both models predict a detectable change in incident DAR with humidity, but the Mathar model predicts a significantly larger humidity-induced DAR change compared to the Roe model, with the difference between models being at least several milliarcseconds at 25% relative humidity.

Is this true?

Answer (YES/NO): NO